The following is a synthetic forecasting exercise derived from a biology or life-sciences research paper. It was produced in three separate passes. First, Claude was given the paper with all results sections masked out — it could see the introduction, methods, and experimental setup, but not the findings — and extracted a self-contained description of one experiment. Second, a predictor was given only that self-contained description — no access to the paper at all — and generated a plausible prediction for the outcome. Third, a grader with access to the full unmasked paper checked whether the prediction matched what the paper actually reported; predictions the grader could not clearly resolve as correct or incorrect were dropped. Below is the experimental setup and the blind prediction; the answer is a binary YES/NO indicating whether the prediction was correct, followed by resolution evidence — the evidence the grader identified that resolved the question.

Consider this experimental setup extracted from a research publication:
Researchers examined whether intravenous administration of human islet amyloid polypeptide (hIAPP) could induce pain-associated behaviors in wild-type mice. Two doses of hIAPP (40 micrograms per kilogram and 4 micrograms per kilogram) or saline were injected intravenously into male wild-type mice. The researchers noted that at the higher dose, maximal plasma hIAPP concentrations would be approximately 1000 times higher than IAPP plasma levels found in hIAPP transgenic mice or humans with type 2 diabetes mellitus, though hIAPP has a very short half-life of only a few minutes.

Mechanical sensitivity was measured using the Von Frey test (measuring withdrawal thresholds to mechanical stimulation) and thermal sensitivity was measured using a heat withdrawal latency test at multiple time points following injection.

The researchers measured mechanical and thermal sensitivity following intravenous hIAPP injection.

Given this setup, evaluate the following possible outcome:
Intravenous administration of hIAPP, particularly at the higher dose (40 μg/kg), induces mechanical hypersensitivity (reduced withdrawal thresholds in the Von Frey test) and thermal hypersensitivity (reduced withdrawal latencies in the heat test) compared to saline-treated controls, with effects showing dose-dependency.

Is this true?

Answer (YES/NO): NO